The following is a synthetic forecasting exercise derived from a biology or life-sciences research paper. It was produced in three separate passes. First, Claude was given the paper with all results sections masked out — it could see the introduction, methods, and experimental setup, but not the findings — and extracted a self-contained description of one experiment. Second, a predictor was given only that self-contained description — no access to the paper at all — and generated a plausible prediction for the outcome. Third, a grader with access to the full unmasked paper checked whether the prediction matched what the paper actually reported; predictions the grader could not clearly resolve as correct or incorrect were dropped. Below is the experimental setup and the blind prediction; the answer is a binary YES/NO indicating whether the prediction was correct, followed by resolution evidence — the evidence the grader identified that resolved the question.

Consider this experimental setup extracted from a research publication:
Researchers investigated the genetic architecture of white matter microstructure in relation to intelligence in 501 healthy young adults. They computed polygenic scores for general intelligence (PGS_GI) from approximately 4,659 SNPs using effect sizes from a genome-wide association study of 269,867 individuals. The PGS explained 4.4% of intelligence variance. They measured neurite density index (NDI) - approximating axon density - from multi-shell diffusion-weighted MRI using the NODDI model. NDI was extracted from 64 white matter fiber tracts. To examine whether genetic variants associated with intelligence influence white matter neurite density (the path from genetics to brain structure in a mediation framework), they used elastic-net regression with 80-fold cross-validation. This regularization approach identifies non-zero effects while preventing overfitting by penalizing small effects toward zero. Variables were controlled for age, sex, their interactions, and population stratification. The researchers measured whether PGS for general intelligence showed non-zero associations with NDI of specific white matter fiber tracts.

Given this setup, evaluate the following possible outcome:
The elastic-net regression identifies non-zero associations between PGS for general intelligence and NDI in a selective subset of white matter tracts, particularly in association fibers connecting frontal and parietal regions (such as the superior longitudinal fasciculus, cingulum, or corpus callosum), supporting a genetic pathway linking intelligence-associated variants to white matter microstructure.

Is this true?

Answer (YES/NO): YES